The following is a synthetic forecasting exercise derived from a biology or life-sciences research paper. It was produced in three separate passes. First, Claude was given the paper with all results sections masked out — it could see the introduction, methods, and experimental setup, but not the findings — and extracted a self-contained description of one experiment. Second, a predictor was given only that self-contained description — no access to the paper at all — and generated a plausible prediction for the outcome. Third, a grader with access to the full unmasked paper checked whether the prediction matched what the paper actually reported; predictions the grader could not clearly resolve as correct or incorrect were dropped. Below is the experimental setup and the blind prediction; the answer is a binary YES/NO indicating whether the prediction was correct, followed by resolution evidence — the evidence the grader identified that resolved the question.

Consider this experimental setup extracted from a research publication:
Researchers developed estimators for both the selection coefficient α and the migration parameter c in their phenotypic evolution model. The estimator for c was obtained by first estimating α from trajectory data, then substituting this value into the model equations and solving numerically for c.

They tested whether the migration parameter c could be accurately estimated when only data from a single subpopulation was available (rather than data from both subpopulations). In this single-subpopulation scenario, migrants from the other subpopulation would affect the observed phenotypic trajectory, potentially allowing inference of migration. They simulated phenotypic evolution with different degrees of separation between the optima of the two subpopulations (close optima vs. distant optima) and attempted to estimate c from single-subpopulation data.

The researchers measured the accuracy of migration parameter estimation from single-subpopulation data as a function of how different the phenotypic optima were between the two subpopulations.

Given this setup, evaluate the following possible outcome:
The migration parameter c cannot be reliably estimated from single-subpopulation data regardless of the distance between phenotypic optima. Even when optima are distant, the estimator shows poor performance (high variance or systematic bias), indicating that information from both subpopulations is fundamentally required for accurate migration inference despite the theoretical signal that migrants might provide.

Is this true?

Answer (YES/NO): NO